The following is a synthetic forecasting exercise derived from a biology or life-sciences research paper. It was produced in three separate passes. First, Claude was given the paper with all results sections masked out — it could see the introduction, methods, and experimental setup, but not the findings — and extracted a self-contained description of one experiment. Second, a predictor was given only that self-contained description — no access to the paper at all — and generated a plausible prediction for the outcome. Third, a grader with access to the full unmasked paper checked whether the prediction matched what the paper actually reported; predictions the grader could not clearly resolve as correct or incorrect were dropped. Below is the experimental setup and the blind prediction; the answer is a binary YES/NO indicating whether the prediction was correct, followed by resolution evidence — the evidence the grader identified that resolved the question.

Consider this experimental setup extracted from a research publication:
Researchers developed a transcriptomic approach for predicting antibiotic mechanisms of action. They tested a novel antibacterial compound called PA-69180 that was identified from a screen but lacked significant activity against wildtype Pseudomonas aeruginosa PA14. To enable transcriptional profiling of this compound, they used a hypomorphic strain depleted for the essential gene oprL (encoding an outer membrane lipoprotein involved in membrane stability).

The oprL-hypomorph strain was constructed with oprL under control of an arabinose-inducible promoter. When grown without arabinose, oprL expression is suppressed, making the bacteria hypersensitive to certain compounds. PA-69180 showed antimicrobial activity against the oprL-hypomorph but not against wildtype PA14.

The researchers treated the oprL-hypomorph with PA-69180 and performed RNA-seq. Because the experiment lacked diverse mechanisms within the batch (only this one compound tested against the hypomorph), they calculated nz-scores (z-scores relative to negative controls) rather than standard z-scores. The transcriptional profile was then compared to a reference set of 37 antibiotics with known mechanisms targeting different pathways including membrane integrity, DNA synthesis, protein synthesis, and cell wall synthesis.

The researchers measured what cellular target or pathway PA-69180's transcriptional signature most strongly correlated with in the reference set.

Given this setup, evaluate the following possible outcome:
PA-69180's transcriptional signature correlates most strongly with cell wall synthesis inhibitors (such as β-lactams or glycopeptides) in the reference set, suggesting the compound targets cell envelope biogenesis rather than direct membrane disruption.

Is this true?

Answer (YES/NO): YES